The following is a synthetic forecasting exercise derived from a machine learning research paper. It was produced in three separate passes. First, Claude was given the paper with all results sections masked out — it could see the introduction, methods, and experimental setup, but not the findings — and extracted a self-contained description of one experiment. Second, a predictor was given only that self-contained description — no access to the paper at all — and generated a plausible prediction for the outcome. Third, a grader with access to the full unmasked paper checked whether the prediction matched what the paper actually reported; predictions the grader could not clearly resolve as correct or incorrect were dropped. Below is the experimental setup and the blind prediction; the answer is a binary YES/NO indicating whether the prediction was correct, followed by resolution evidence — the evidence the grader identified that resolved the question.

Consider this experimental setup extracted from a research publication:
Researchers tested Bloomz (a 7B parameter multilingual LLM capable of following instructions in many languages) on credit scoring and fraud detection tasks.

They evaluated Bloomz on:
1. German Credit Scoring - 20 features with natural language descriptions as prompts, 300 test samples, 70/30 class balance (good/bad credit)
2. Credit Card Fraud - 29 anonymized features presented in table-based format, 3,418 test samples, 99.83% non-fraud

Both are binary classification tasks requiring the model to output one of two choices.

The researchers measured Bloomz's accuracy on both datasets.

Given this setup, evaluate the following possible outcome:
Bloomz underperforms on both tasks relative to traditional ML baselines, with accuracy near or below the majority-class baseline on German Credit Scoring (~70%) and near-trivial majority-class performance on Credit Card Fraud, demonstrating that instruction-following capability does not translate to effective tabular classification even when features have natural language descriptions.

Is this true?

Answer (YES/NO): NO